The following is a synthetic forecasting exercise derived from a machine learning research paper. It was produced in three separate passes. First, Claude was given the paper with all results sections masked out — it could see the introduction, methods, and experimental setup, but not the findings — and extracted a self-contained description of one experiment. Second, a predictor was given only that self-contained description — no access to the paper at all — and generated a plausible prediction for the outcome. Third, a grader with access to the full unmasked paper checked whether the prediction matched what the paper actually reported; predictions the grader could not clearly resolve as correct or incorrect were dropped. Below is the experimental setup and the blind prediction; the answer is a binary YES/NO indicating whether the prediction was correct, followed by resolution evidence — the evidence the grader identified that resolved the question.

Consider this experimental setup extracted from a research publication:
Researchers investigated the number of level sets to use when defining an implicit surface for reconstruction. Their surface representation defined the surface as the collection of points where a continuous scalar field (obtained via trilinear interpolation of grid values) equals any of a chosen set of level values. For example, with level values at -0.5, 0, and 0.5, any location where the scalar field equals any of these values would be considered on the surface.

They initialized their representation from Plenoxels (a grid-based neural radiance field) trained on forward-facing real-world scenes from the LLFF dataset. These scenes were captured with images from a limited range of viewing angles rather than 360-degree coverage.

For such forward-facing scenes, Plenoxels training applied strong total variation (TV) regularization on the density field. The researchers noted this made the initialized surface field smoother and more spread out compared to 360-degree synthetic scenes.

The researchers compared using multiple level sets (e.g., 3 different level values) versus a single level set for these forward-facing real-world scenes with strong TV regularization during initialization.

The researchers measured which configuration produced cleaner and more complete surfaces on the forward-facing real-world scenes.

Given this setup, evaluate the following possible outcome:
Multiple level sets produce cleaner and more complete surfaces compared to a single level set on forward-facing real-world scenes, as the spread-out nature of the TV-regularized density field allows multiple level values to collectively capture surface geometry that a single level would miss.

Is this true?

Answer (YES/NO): NO